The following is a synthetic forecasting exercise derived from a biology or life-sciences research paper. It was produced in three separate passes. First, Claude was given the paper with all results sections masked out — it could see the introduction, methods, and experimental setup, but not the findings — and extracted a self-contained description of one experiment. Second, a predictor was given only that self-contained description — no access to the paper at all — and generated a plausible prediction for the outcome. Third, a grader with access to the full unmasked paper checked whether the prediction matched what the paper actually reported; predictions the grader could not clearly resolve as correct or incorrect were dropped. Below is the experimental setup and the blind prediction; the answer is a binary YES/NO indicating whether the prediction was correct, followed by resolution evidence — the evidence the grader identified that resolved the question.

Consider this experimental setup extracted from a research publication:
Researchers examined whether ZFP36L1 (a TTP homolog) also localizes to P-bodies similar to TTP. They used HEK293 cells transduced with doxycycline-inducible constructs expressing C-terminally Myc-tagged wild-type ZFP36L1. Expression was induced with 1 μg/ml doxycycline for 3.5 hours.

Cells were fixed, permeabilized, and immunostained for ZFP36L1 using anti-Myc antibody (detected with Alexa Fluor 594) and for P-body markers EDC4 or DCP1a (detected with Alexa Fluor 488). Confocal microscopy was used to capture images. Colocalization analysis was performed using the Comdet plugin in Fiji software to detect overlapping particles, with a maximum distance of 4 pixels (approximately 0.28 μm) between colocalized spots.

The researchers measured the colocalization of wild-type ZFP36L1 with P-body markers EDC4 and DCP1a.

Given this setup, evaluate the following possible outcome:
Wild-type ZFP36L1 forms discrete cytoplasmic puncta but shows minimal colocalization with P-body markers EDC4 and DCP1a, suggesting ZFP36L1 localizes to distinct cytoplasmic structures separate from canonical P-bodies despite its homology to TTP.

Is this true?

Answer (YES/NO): NO